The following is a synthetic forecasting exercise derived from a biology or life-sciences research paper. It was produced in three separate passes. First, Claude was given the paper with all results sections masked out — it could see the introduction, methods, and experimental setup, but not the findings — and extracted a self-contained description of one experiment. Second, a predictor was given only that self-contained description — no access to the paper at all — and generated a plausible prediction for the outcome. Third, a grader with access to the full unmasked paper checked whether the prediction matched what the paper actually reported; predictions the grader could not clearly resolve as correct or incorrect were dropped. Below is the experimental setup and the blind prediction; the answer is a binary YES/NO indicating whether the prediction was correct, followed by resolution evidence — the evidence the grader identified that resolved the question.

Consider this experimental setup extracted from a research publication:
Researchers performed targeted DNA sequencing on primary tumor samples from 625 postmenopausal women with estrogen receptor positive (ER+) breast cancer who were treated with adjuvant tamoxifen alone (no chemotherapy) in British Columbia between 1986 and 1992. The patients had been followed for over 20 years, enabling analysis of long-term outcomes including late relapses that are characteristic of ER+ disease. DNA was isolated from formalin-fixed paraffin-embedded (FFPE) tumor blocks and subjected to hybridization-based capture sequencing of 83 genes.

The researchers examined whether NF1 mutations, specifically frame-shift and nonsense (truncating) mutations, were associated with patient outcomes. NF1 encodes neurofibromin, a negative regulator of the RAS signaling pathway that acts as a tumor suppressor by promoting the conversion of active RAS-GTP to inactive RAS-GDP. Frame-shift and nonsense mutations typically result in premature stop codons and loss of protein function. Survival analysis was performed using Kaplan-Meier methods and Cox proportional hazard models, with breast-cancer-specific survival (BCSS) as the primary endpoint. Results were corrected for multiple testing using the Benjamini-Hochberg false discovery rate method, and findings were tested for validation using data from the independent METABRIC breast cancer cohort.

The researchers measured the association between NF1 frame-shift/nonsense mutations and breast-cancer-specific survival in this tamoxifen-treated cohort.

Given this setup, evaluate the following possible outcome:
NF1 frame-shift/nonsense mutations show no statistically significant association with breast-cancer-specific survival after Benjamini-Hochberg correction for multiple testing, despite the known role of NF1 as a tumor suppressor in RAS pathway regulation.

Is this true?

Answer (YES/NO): NO